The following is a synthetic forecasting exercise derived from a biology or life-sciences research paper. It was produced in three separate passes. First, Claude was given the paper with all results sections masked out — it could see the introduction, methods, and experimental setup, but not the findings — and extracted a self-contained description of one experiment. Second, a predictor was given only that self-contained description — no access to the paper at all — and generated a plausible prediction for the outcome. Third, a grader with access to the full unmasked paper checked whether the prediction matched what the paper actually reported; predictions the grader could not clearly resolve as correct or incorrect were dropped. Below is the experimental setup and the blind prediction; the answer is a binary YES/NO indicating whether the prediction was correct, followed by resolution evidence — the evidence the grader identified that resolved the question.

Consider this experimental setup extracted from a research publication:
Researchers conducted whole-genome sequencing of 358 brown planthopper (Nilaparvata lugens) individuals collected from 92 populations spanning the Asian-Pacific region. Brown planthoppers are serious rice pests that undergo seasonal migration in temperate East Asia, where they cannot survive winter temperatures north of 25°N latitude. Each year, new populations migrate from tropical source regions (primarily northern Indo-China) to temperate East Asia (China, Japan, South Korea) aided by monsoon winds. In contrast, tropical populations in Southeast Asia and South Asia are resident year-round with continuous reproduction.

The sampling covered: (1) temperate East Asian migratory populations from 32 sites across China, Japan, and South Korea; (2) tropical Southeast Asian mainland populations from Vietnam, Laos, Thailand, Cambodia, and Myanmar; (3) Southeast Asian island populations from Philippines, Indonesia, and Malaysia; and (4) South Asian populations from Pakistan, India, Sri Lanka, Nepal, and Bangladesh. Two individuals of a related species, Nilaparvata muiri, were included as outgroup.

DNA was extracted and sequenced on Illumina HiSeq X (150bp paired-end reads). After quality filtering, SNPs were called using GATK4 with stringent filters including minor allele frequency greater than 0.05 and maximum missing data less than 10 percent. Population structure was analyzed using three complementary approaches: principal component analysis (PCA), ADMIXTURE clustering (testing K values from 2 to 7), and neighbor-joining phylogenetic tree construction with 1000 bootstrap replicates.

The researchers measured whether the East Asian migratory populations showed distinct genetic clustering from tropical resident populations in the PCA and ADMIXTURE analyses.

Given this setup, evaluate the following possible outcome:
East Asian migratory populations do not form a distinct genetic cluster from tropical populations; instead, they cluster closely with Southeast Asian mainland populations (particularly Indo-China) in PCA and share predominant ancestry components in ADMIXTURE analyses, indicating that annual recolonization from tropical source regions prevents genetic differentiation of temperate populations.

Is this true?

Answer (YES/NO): YES